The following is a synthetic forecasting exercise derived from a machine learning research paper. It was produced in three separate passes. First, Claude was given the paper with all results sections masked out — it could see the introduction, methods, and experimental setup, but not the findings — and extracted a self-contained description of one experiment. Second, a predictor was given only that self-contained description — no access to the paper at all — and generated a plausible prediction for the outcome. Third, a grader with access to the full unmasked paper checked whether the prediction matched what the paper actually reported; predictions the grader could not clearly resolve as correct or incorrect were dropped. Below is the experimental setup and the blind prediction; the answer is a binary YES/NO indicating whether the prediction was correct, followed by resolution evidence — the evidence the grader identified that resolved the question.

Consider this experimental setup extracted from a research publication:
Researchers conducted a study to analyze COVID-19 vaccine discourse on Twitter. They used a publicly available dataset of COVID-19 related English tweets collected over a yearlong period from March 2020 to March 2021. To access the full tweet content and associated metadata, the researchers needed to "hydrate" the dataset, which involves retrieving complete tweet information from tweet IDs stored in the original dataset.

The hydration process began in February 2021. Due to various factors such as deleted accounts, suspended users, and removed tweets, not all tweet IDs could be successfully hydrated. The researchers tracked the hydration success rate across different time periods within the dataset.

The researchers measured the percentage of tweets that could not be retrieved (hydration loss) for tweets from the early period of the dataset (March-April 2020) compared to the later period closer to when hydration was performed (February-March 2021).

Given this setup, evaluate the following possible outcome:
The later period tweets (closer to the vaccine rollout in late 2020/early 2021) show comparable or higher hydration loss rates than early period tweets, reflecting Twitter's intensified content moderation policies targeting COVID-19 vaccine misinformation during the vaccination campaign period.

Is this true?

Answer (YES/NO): NO